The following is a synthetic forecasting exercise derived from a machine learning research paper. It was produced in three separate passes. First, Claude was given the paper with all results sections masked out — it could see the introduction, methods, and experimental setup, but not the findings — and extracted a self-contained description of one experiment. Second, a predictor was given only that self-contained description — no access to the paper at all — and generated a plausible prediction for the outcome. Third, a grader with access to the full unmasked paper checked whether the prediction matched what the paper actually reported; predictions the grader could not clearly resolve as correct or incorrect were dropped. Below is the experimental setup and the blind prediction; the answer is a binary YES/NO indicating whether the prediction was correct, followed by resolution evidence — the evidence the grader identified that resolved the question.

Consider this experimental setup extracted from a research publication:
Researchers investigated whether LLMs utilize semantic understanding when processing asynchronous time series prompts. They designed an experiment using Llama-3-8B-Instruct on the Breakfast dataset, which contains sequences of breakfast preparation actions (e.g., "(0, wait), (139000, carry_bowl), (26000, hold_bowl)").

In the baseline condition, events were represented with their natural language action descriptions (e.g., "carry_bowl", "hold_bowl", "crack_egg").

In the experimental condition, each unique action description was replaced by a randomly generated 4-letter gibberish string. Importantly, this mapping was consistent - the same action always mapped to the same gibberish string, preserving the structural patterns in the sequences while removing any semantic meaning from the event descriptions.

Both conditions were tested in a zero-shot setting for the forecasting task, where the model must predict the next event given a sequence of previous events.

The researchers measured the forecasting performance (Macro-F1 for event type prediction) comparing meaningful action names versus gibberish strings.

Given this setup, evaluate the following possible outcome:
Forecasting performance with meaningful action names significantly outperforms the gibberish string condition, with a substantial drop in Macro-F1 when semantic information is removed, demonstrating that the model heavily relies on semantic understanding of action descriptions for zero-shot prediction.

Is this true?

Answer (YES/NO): YES